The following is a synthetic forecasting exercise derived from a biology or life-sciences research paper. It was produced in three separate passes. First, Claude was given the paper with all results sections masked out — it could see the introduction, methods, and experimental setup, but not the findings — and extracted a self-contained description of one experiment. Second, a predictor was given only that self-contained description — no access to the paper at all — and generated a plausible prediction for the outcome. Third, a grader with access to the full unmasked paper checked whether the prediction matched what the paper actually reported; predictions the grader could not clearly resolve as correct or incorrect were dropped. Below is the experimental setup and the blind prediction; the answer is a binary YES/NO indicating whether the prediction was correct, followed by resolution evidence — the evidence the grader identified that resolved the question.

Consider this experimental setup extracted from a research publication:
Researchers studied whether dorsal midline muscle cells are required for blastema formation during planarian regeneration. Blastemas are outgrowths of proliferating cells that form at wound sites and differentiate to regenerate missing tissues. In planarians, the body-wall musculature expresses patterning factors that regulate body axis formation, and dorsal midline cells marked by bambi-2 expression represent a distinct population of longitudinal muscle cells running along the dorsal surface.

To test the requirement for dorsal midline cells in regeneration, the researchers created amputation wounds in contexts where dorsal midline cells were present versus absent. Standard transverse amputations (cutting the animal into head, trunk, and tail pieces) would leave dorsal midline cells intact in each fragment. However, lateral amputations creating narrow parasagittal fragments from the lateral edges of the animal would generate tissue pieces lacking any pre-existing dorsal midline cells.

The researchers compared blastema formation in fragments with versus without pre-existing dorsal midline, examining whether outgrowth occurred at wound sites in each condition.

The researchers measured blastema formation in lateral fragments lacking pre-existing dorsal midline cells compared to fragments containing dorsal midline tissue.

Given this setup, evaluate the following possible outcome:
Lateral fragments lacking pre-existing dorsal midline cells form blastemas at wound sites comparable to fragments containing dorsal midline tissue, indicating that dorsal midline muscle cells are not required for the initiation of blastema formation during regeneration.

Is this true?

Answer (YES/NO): NO